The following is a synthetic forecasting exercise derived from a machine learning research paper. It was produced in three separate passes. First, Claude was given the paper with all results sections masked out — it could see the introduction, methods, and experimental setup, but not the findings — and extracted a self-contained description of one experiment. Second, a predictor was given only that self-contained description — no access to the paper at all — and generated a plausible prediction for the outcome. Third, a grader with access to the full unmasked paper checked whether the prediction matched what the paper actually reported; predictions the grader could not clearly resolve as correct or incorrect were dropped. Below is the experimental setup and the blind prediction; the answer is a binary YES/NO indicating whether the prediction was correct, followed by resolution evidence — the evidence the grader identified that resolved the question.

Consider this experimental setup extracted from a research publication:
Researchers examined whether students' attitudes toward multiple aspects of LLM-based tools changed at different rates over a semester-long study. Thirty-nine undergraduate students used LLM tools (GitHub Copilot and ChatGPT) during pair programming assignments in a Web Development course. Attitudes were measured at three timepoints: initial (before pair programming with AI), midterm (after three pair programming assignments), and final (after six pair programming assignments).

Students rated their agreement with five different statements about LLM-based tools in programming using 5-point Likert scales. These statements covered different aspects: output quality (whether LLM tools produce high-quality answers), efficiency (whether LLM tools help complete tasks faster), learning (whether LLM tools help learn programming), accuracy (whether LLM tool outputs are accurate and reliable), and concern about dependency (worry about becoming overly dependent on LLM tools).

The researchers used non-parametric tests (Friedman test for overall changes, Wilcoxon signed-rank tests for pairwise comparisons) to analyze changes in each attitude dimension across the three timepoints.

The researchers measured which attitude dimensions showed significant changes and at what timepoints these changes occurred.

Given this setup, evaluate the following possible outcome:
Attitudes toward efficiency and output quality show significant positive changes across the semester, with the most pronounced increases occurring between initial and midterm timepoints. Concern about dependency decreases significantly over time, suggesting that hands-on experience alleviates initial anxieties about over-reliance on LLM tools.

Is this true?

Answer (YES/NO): NO